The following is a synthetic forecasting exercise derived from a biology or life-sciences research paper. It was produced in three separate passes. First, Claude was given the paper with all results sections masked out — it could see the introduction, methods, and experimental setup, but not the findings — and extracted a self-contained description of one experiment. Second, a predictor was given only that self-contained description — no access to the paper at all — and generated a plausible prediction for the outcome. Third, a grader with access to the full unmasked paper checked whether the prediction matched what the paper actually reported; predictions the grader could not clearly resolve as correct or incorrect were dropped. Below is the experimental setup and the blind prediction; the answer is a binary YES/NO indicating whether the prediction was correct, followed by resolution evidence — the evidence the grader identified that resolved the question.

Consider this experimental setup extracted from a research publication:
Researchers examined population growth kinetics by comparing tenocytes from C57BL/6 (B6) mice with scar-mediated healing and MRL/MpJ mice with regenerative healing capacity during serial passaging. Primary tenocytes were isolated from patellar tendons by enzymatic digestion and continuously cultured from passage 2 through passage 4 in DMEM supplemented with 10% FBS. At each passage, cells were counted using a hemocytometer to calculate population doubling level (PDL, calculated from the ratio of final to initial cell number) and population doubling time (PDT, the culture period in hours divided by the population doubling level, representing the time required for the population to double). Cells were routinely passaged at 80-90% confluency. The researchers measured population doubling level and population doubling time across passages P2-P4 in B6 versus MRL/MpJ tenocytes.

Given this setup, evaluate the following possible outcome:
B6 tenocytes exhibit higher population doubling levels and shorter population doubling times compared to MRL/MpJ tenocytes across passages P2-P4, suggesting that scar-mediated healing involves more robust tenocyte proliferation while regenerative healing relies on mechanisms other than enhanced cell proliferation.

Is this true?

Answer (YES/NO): NO